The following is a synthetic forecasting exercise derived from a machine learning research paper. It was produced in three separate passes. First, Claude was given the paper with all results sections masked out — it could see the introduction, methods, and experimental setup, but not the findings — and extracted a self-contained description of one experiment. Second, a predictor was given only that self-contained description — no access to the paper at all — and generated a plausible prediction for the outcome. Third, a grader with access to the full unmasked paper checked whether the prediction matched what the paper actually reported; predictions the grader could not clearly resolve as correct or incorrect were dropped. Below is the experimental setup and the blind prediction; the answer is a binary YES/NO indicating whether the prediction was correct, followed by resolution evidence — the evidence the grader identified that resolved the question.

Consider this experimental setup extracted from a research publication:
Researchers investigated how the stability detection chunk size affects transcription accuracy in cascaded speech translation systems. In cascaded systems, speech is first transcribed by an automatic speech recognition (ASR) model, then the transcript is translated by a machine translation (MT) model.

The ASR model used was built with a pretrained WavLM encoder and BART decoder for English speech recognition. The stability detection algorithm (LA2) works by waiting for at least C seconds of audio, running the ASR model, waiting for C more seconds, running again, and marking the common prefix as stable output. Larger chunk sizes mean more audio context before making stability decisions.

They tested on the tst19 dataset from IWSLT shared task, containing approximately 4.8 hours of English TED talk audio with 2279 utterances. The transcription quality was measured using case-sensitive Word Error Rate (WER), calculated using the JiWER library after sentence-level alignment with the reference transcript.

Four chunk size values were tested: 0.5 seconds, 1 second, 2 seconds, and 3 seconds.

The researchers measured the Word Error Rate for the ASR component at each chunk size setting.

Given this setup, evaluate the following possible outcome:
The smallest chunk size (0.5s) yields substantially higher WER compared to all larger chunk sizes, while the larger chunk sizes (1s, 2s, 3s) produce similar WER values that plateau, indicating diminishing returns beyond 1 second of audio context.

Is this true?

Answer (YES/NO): YES